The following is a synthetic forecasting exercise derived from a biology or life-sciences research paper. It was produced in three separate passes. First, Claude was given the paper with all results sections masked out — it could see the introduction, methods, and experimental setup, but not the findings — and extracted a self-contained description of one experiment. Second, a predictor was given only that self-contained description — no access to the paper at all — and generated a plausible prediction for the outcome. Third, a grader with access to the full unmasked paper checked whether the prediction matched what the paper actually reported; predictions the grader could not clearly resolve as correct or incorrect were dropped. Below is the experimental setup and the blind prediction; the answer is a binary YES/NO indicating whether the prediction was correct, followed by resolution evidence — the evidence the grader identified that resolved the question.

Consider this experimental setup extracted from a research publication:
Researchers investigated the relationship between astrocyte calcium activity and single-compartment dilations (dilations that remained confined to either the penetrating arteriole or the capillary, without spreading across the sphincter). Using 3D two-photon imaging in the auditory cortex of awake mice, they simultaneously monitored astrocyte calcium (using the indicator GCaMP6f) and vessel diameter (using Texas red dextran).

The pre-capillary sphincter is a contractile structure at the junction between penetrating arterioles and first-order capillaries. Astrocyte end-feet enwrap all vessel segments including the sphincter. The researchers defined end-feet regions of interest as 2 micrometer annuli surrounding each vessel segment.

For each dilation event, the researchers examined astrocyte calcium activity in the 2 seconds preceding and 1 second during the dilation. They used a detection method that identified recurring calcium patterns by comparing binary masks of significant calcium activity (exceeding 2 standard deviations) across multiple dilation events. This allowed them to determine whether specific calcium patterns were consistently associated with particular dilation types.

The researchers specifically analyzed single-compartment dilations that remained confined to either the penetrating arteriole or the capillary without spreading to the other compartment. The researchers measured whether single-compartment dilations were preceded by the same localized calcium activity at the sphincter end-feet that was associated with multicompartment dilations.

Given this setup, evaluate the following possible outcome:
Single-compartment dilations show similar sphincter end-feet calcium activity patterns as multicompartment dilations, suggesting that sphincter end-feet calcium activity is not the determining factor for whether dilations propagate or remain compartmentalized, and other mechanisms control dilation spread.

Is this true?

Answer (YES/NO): NO